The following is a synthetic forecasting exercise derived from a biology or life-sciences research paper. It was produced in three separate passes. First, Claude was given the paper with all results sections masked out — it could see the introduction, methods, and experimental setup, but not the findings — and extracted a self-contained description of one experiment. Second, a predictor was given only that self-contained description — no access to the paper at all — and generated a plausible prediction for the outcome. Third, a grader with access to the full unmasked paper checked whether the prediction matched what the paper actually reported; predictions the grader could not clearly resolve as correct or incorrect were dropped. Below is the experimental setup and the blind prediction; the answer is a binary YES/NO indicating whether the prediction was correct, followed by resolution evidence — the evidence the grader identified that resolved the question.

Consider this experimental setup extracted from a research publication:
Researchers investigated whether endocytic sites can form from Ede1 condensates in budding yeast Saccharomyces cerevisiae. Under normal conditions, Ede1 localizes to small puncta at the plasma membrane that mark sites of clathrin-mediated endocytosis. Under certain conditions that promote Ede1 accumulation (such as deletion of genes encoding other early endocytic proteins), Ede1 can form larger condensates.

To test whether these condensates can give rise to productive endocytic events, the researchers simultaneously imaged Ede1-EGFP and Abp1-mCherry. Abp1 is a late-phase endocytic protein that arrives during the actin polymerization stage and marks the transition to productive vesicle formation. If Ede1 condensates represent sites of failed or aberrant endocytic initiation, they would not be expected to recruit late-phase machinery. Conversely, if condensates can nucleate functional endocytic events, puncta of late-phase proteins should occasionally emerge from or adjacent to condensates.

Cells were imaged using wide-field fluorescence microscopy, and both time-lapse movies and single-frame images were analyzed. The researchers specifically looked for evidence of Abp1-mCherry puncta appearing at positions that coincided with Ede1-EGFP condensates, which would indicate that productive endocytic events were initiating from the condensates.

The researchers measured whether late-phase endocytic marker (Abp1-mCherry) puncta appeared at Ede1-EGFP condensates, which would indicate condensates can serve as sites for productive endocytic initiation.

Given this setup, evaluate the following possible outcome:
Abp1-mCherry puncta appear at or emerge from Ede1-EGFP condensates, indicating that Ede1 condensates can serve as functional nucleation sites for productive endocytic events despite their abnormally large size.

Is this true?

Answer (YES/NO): YES